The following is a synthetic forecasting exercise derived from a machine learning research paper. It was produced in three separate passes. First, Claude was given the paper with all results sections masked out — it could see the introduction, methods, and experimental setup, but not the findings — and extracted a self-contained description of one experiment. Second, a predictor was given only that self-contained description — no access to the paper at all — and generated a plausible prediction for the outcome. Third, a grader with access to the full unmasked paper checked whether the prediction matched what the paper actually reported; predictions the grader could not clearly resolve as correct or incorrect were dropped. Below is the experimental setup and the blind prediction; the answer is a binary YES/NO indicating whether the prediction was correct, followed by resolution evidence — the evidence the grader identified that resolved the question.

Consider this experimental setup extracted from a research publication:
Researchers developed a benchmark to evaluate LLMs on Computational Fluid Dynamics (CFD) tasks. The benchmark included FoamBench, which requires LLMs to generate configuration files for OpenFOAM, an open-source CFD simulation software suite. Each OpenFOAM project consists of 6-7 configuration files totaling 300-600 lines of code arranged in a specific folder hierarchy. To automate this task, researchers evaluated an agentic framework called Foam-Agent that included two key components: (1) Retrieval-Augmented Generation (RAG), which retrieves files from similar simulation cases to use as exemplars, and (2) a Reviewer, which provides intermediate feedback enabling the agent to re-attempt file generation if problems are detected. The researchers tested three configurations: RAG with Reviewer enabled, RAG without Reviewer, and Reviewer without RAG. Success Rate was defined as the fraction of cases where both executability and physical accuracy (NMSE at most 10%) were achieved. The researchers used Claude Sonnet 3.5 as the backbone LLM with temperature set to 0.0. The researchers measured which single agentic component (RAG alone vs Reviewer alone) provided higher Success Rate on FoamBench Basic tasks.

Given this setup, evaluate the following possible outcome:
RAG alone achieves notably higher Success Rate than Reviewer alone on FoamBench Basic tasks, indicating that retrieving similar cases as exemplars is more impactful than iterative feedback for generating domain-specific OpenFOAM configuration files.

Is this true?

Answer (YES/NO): NO